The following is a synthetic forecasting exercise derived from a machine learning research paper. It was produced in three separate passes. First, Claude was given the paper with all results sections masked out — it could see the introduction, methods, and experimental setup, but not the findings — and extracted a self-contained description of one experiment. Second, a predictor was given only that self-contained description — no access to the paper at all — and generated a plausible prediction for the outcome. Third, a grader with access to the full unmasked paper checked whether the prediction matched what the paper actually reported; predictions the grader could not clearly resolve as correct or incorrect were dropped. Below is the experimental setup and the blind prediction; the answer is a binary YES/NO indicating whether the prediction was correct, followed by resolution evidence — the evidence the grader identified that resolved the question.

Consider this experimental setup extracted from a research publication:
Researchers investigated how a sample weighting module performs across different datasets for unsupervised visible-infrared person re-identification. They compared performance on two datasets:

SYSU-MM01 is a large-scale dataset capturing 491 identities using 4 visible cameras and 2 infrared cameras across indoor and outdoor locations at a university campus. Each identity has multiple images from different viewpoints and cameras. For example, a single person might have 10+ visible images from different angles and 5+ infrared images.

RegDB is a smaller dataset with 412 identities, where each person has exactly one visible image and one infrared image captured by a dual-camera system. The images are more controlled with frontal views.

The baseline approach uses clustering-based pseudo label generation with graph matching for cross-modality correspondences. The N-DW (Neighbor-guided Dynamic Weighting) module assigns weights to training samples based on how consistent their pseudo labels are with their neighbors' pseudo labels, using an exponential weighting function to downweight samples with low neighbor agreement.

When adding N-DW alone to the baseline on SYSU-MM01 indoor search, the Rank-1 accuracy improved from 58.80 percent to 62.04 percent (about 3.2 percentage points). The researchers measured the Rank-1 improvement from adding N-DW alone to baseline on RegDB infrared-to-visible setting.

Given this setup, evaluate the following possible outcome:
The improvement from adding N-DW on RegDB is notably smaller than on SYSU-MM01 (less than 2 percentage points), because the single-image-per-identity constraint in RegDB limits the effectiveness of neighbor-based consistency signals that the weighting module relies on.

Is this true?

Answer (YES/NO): NO